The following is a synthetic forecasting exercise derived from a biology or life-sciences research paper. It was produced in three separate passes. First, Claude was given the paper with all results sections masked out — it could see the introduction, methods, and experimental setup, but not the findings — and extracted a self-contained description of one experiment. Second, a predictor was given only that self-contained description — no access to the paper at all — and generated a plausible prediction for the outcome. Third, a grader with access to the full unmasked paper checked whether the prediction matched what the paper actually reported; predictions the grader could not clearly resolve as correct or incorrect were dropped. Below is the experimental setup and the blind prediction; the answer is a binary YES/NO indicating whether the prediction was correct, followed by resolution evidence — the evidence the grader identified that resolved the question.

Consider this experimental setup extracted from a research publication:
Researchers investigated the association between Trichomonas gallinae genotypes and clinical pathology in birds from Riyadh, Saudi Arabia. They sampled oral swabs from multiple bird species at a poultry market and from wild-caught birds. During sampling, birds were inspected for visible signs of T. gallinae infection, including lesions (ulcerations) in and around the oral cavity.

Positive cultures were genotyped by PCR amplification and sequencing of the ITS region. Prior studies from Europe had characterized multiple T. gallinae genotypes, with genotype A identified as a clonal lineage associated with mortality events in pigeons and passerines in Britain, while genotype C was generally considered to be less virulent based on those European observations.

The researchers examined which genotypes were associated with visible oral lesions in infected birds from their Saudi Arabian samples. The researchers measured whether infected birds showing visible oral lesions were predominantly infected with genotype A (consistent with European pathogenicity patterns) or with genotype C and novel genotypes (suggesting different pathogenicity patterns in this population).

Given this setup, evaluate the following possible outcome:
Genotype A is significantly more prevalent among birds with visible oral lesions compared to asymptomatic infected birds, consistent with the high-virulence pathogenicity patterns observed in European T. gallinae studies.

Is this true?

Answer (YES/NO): NO